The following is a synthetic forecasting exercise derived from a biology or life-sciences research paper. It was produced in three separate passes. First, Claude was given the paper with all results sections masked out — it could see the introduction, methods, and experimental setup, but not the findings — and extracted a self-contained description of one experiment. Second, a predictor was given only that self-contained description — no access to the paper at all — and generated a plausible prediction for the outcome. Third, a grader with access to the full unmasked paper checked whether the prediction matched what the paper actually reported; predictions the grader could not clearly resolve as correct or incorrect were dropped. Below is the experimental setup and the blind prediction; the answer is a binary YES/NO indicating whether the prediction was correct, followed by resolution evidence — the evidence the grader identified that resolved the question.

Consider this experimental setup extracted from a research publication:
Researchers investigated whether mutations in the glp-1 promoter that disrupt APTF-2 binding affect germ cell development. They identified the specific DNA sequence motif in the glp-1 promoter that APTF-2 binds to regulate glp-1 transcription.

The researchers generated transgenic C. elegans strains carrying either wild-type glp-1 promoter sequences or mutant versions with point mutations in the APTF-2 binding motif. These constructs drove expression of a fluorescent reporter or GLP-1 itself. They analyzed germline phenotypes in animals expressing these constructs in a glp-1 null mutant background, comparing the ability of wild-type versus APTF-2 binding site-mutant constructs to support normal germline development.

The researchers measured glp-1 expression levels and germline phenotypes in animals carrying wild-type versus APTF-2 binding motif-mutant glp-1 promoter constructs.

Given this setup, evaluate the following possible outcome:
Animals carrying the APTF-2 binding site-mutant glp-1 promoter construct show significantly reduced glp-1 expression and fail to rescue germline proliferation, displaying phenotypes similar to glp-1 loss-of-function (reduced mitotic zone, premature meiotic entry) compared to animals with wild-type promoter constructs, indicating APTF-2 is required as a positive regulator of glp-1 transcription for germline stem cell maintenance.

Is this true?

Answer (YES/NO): YES